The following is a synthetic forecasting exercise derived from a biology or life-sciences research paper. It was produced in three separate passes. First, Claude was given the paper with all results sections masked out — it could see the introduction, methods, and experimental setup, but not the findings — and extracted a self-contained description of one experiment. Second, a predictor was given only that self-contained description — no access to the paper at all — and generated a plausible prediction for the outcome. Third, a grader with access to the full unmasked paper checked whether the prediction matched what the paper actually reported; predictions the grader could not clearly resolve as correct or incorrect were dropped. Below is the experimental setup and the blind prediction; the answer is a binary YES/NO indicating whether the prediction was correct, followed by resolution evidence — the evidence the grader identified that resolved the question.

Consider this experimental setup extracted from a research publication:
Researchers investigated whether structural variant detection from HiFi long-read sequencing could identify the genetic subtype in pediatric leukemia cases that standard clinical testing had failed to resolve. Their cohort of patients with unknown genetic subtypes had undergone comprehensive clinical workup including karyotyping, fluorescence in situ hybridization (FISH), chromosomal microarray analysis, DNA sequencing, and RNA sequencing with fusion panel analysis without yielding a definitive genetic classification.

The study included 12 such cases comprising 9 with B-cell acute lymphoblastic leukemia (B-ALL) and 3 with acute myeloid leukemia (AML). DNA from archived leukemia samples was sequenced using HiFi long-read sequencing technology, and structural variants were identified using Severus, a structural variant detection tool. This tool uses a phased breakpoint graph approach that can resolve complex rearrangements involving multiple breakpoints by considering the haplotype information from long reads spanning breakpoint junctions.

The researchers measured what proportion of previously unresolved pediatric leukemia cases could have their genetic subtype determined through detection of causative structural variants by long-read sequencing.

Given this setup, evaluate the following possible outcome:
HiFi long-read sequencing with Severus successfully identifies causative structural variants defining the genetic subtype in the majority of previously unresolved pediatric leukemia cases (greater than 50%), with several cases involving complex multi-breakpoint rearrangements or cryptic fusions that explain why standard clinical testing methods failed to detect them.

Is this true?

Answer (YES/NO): NO